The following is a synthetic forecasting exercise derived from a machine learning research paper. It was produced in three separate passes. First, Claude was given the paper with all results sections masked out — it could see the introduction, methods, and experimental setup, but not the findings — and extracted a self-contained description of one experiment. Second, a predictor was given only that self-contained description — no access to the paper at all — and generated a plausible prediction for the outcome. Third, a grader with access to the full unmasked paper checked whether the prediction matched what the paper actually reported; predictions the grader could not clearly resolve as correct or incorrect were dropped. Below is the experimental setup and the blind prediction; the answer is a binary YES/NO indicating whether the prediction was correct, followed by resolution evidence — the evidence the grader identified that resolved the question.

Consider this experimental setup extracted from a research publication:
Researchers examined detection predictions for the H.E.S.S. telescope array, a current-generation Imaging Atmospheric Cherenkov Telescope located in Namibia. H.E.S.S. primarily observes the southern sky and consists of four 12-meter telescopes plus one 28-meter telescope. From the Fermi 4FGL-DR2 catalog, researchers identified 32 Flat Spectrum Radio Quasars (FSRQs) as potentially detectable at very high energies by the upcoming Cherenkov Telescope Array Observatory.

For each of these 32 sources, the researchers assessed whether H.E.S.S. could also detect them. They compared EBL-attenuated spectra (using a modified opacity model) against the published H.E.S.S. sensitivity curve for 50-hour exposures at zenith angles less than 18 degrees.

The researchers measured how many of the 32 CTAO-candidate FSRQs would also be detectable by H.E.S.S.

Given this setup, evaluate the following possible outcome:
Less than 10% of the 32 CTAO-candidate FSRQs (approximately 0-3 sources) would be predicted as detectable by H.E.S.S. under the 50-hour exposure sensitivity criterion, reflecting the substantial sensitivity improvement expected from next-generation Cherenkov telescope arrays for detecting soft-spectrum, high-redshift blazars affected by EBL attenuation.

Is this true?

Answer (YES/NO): YES